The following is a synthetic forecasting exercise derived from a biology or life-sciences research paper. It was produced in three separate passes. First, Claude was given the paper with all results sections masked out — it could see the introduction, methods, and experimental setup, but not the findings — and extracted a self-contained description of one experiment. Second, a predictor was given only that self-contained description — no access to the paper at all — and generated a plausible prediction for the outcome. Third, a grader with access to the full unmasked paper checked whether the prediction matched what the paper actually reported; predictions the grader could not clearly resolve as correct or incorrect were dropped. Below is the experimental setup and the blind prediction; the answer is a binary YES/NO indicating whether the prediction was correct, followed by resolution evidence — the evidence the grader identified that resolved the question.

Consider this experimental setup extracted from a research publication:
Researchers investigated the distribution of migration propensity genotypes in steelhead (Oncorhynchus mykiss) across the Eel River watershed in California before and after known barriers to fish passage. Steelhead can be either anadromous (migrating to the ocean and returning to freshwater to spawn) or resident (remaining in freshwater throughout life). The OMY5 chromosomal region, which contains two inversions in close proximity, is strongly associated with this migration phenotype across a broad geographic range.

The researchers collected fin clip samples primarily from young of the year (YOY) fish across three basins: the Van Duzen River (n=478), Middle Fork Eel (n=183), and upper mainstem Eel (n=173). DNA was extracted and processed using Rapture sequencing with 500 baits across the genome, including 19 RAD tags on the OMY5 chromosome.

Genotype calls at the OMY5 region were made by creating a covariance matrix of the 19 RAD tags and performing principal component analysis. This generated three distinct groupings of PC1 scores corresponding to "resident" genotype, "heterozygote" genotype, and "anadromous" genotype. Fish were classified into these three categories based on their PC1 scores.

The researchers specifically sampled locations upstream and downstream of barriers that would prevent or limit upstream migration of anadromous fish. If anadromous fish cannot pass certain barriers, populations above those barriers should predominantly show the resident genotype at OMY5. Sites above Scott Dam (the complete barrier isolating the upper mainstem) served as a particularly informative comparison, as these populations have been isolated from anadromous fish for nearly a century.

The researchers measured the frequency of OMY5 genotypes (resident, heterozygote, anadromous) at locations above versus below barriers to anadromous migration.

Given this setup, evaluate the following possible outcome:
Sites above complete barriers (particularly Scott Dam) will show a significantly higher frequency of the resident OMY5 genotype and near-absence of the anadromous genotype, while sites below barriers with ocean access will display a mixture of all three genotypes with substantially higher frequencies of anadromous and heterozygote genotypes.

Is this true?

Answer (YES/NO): NO